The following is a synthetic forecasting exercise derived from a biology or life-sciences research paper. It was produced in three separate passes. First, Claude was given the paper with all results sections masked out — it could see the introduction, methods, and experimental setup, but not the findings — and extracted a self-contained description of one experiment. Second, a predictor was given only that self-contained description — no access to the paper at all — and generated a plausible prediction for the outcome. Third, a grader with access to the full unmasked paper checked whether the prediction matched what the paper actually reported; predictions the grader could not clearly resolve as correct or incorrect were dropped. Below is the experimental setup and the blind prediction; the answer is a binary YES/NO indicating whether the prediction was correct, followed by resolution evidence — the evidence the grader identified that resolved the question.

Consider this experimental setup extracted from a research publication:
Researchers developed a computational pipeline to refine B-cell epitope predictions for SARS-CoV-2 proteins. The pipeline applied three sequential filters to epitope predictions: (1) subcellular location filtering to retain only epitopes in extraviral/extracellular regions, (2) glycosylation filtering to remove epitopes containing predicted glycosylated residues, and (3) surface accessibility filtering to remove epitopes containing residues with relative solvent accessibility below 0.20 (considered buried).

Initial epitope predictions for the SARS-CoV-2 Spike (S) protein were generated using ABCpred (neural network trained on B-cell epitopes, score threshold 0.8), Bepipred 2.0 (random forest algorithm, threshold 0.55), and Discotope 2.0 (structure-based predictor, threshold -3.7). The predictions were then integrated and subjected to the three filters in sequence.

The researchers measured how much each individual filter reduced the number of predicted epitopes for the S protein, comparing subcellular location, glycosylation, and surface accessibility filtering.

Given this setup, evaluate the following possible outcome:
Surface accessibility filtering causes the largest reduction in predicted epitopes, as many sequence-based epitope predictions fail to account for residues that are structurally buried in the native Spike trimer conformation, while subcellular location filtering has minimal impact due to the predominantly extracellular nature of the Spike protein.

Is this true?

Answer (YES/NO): YES